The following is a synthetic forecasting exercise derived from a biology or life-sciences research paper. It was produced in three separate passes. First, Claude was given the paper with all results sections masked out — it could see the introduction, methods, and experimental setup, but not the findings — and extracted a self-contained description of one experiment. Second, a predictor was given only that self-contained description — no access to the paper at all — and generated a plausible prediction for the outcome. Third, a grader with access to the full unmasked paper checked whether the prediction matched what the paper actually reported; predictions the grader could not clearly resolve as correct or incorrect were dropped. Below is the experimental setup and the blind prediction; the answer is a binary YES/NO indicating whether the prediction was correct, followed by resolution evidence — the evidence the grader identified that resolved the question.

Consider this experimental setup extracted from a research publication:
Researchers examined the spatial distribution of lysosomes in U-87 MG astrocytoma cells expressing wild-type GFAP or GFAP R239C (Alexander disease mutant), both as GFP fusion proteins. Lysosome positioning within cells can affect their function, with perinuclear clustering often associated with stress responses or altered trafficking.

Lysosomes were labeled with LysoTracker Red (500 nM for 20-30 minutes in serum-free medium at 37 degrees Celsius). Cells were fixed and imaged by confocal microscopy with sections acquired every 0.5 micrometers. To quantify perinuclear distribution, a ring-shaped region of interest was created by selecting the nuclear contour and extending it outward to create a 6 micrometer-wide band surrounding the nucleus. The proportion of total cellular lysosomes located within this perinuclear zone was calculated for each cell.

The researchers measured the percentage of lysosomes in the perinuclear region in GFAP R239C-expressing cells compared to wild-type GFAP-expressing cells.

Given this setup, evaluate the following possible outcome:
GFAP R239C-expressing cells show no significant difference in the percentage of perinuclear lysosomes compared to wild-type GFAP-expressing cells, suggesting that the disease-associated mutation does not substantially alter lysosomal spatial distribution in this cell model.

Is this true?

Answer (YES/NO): NO